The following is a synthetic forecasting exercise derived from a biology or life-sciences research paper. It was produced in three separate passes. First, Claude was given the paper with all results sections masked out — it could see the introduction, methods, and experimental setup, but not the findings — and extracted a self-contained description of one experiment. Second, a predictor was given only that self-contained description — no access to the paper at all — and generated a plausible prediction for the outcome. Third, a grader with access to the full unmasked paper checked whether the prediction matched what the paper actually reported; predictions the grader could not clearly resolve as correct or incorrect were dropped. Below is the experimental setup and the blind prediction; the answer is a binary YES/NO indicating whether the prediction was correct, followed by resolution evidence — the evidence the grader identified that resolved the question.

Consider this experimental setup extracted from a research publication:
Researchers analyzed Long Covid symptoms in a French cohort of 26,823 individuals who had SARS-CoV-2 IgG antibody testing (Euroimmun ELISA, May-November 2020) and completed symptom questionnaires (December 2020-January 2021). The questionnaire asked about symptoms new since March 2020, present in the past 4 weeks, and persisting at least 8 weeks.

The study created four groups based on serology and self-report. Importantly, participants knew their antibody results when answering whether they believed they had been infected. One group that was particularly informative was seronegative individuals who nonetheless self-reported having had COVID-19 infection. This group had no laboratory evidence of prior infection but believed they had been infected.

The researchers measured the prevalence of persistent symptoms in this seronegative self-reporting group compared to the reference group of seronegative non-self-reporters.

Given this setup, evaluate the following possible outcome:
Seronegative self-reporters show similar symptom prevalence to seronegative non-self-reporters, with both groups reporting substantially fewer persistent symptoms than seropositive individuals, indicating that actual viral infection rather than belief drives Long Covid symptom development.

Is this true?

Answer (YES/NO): NO